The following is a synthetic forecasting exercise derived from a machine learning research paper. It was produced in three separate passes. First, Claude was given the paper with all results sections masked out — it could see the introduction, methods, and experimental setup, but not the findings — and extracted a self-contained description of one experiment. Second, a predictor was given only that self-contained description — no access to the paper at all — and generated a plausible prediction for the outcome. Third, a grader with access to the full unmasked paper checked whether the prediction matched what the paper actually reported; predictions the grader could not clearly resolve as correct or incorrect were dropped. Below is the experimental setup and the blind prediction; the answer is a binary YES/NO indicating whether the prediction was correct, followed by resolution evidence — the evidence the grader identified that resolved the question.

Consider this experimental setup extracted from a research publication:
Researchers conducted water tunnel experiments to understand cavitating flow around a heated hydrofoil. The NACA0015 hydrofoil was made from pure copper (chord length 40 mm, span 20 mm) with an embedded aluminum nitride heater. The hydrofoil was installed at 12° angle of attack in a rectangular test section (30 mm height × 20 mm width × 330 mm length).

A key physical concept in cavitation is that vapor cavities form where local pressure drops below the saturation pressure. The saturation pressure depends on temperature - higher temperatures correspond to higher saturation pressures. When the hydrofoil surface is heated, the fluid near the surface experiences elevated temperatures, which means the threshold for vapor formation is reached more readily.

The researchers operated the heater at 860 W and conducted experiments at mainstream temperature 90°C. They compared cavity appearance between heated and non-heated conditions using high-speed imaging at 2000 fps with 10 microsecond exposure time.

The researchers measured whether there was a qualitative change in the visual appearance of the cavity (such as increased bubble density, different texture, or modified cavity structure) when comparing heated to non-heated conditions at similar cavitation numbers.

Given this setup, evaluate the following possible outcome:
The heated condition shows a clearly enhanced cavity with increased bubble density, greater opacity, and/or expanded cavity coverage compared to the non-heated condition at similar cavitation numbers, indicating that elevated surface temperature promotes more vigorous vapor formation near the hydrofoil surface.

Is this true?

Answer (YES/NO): NO